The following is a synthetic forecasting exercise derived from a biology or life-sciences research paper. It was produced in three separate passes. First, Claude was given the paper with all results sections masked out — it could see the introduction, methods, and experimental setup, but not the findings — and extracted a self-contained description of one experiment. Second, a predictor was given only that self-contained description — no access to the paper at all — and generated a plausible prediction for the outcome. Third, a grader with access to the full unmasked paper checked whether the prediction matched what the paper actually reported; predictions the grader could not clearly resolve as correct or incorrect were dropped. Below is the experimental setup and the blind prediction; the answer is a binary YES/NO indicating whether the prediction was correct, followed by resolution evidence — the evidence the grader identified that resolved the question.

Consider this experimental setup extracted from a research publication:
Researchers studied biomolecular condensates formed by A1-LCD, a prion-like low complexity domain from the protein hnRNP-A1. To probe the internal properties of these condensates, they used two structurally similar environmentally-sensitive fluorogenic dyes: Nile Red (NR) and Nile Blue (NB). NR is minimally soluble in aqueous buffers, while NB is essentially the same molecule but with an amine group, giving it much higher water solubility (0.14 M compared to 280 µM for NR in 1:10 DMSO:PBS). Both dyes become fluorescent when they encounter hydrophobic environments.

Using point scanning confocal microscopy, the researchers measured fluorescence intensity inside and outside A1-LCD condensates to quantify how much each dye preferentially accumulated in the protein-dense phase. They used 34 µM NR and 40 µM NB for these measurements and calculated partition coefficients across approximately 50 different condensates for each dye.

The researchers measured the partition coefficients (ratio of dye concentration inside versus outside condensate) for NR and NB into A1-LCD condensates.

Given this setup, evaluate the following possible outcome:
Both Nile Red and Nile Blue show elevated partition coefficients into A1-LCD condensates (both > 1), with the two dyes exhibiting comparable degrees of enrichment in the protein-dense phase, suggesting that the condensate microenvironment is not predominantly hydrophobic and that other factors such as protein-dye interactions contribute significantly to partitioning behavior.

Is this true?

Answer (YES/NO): NO